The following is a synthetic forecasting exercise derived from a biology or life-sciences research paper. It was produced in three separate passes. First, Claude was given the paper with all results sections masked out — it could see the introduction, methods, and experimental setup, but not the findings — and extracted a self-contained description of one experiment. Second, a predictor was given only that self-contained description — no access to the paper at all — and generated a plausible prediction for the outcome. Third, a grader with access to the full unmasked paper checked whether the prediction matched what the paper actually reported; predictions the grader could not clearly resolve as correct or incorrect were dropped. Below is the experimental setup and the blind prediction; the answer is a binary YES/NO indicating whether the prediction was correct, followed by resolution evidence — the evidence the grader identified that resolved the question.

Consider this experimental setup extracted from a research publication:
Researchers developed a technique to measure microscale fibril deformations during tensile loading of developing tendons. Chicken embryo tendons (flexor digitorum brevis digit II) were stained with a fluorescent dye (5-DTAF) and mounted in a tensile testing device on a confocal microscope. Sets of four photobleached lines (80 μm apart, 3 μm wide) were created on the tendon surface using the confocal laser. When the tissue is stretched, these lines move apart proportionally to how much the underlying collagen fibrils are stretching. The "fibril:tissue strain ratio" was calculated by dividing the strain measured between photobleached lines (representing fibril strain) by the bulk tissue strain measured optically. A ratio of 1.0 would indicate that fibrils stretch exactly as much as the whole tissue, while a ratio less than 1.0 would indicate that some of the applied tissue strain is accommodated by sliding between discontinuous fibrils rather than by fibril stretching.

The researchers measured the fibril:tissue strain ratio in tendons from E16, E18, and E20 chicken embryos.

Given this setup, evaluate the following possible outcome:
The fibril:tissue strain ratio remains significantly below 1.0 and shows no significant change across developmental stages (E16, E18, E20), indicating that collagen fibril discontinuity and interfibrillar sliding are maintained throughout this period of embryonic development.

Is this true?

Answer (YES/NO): NO